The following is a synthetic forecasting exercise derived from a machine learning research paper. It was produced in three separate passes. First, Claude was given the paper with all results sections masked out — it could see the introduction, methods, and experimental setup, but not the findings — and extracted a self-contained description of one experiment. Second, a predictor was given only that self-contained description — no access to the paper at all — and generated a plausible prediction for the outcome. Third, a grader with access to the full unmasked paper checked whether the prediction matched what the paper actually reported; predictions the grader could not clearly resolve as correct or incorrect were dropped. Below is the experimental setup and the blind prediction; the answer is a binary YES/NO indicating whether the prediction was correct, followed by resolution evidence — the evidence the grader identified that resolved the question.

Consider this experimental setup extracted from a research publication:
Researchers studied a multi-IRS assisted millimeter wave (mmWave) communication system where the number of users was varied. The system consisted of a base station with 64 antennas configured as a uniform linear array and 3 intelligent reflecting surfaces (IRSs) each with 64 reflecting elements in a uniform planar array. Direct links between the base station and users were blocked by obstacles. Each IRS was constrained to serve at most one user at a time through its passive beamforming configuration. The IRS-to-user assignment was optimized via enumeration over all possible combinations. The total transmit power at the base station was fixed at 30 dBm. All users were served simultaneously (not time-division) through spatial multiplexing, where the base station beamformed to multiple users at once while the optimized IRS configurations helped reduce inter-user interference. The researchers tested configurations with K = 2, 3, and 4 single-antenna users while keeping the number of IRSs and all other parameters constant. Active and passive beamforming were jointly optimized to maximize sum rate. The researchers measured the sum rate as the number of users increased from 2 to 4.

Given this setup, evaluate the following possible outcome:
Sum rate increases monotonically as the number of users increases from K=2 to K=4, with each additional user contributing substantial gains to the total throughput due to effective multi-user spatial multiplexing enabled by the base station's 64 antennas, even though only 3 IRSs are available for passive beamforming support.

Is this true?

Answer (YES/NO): NO